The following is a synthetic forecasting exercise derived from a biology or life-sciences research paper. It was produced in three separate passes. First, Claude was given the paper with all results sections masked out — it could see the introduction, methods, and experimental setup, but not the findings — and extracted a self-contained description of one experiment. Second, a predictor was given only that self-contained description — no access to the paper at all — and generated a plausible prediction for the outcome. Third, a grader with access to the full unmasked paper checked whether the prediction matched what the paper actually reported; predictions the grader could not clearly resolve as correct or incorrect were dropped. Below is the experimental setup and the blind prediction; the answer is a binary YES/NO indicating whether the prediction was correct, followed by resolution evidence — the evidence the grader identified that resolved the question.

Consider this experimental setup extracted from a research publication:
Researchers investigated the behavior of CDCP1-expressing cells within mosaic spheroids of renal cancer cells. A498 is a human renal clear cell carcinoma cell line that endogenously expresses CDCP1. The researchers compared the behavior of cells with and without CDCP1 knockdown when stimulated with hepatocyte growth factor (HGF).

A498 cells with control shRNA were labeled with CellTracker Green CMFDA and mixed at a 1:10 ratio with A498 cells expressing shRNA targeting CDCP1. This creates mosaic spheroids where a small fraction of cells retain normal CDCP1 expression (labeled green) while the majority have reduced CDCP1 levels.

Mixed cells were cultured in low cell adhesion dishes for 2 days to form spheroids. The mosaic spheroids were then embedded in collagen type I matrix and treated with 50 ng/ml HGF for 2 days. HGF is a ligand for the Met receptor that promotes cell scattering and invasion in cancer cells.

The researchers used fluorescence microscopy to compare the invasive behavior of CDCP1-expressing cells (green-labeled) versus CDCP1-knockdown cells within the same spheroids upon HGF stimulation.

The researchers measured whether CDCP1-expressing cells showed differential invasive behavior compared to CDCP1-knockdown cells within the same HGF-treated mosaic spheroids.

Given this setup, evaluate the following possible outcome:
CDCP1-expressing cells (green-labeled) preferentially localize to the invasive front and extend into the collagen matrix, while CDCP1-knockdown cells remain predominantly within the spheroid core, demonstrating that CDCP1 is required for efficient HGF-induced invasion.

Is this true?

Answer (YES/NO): YES